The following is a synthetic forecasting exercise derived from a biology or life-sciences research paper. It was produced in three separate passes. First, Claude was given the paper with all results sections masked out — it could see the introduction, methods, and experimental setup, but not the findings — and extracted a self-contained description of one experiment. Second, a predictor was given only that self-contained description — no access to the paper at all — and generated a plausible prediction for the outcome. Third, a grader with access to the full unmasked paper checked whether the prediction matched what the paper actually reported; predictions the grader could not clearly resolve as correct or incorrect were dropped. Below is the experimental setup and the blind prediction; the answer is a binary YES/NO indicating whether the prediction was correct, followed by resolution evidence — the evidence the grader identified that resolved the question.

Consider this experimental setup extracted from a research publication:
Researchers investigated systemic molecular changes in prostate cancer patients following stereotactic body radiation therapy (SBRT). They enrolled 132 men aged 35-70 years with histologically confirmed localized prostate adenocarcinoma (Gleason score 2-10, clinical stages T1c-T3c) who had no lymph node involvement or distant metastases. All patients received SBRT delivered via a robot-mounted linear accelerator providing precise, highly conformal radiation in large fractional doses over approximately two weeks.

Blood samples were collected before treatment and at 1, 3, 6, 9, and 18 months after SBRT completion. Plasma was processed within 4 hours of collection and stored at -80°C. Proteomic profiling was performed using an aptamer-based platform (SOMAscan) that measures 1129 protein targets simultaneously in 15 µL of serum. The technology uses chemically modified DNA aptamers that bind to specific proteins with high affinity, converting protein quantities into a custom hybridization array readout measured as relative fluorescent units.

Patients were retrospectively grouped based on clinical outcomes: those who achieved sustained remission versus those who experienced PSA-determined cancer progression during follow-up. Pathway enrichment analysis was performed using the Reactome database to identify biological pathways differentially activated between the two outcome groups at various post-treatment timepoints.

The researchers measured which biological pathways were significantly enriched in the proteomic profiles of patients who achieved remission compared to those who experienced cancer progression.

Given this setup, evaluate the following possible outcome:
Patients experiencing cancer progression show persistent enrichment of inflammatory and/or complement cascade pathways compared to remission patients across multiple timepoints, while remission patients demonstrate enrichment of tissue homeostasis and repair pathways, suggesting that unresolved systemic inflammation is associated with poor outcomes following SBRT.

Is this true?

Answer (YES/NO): NO